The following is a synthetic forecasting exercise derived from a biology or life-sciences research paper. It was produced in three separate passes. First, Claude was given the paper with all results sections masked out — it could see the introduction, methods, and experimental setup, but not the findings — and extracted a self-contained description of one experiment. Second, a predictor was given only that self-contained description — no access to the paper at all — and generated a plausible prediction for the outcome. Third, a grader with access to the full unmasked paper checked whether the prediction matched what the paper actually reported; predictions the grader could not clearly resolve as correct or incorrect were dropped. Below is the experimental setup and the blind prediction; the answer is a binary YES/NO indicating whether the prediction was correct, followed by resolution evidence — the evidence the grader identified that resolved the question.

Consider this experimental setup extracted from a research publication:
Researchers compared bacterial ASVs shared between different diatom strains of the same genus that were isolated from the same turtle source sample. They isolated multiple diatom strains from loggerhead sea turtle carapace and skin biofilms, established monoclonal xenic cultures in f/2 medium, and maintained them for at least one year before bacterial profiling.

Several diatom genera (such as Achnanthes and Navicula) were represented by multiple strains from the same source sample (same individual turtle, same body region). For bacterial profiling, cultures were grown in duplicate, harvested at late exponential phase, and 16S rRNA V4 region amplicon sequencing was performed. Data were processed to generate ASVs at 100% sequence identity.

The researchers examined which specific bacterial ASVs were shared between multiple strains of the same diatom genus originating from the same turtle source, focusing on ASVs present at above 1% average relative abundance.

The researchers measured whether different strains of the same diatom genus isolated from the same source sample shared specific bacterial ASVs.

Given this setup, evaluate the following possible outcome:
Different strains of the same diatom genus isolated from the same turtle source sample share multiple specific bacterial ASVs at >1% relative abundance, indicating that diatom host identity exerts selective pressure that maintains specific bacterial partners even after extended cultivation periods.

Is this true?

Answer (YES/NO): YES